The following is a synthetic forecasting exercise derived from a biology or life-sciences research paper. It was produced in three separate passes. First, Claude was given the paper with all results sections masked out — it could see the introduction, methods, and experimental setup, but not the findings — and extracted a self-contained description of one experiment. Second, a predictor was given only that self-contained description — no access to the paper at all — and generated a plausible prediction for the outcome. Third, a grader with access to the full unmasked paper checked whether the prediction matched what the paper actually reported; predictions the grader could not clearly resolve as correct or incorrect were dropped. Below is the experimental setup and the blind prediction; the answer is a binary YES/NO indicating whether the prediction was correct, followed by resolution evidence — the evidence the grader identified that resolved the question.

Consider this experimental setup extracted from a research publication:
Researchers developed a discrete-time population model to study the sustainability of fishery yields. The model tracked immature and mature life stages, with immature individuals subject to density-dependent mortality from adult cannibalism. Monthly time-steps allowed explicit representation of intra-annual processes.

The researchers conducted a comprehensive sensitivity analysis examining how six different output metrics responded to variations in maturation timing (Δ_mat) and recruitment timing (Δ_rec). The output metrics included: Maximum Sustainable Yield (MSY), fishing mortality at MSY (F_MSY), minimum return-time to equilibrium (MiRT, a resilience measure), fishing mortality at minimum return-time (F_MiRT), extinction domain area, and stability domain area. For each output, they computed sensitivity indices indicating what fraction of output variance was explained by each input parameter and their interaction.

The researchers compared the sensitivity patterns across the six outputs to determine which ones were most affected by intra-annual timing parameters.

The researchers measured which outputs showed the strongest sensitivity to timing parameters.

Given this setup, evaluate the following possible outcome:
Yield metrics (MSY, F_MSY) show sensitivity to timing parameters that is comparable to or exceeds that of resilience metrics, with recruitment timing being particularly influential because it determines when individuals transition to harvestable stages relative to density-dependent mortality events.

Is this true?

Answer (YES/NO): NO